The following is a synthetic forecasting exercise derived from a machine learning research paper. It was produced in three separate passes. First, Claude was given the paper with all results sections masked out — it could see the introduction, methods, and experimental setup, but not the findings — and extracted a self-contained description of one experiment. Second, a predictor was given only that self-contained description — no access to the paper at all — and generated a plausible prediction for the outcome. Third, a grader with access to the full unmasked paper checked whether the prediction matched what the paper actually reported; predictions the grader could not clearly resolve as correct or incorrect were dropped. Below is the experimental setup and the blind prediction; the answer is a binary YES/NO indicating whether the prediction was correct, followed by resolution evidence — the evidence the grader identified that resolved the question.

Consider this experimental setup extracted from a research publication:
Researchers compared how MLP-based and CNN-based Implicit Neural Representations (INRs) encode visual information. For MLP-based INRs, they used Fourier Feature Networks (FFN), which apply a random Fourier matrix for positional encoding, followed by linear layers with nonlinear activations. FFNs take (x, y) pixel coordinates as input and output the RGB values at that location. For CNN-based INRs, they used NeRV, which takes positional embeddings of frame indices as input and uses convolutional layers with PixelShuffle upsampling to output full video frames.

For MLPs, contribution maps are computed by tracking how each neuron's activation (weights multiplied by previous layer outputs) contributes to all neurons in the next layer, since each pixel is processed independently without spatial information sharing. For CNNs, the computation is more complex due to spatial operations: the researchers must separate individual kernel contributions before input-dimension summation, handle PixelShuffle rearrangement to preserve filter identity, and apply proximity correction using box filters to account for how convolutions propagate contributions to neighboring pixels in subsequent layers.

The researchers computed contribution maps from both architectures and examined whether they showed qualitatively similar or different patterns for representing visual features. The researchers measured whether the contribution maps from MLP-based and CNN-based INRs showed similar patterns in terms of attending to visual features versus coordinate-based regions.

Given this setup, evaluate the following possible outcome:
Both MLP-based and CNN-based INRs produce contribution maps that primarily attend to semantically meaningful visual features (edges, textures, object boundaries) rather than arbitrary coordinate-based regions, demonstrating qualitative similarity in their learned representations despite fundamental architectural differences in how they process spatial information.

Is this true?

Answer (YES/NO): YES